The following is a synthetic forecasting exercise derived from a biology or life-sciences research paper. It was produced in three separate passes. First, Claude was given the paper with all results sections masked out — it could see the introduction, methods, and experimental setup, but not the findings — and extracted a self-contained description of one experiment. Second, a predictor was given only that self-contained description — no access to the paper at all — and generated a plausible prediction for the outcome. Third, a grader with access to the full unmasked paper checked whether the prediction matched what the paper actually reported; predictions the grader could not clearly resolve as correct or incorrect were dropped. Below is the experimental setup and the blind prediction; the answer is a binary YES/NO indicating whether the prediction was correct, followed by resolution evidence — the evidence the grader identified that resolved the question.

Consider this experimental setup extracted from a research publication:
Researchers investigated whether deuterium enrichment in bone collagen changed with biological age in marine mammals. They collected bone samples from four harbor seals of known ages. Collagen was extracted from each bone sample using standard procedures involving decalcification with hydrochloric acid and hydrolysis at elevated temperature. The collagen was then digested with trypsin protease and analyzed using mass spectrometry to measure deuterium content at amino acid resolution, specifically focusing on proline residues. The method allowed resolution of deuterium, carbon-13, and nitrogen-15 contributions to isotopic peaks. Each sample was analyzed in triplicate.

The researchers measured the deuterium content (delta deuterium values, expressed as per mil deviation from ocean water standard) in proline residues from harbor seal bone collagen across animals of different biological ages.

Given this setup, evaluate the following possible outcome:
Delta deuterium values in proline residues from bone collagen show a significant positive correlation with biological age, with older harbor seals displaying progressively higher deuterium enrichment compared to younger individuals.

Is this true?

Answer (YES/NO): NO